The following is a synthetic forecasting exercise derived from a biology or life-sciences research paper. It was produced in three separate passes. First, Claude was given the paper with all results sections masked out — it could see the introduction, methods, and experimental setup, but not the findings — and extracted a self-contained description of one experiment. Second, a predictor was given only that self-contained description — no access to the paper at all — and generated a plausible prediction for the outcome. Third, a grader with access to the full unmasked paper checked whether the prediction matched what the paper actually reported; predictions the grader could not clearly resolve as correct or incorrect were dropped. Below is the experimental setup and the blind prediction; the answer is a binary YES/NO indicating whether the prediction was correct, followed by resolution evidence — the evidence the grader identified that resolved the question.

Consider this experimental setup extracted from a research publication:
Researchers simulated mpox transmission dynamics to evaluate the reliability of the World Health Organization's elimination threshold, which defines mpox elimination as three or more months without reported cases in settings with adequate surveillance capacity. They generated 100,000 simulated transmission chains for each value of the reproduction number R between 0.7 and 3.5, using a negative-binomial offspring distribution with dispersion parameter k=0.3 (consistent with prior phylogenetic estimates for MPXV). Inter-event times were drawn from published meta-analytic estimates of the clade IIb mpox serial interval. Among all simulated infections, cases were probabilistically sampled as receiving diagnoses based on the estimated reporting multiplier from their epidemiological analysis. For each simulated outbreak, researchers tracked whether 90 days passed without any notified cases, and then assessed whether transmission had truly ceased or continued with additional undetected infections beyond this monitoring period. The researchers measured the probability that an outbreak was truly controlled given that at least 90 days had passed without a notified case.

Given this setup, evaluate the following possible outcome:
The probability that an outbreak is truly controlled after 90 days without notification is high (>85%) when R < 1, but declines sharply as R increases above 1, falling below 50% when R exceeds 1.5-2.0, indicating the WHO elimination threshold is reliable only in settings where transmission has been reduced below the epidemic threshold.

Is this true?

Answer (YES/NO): NO